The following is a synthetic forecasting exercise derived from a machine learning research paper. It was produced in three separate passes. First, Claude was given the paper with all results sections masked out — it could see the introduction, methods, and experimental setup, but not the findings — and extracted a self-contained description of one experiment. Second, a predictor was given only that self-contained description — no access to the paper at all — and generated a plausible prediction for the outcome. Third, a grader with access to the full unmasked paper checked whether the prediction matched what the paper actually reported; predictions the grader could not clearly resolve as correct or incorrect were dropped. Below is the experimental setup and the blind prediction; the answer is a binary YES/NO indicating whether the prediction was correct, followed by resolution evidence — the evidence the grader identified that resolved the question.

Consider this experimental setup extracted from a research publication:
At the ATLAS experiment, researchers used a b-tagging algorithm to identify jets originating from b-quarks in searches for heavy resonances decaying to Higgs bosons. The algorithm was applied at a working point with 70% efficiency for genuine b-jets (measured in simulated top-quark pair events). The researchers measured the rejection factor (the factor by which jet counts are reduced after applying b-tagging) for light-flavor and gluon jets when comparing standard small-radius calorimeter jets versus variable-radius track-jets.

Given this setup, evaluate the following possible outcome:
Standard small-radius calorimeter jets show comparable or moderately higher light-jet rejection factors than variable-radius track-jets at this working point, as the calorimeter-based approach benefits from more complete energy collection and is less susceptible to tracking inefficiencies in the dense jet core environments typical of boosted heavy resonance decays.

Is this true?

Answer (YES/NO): NO